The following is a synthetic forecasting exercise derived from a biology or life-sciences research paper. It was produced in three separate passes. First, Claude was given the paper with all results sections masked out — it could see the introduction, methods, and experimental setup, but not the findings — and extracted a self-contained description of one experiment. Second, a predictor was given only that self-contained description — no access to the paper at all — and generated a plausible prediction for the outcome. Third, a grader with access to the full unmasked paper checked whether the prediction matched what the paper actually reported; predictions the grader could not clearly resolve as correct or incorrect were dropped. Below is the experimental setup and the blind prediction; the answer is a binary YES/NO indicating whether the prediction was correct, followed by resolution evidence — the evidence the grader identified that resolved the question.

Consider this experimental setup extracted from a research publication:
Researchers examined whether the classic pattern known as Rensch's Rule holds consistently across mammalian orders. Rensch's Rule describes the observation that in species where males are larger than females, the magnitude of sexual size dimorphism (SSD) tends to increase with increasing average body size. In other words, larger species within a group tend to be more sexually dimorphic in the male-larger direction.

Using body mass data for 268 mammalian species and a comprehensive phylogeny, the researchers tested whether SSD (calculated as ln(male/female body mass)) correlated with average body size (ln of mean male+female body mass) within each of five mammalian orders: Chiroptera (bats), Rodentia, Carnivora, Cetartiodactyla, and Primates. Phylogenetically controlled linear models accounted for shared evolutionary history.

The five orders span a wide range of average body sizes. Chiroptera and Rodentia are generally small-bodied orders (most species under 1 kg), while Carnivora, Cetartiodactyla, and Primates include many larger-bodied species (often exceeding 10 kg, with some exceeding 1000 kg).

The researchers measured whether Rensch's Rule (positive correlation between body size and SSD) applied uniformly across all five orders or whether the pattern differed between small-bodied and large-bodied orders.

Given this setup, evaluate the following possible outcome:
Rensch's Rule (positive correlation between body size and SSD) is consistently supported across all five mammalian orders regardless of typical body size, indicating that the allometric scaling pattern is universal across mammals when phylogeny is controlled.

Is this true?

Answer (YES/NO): NO